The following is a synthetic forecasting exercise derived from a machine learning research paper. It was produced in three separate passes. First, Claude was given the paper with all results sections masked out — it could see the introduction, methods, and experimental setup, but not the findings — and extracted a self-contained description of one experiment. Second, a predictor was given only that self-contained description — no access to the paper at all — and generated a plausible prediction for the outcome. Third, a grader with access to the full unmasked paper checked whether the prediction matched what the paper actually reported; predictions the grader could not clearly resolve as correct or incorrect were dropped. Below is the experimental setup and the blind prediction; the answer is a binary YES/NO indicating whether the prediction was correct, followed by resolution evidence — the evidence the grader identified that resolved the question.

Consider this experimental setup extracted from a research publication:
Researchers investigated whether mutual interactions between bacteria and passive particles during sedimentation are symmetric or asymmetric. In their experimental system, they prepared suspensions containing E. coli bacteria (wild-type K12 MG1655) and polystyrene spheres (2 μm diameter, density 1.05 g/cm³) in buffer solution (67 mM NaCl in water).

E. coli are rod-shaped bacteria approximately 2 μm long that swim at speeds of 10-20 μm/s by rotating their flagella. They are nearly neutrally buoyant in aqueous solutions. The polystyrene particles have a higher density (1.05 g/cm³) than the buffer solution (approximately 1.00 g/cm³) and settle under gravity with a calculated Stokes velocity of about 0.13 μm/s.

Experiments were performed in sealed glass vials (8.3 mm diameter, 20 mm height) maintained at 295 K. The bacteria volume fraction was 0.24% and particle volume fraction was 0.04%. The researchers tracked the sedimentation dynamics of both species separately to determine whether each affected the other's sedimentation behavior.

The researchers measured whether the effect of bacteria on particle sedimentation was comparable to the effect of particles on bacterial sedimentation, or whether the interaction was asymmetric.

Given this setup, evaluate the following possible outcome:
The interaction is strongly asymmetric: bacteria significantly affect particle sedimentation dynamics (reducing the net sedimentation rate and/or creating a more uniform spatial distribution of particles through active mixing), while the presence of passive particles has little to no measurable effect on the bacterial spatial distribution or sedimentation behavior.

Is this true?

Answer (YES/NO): YES